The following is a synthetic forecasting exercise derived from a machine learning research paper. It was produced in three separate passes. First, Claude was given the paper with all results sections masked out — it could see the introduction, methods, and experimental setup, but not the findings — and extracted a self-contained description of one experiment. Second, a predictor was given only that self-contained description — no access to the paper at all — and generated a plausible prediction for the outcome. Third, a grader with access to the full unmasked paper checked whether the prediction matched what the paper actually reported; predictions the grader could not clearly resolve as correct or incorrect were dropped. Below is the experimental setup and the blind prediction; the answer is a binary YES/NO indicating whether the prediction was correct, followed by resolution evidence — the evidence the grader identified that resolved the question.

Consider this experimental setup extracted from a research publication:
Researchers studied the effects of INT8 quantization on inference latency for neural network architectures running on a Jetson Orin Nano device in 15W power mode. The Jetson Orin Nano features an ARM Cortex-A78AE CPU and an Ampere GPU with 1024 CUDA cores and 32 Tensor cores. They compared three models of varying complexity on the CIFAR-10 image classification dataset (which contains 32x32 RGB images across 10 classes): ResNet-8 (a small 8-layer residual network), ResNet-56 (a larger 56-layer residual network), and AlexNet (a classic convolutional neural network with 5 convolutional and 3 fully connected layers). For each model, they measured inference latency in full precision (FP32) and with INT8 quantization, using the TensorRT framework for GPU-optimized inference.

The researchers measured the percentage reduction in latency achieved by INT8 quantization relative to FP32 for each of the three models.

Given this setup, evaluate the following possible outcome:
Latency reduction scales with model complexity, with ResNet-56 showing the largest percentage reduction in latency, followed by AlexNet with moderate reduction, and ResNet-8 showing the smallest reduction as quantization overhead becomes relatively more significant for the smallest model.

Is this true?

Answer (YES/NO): NO